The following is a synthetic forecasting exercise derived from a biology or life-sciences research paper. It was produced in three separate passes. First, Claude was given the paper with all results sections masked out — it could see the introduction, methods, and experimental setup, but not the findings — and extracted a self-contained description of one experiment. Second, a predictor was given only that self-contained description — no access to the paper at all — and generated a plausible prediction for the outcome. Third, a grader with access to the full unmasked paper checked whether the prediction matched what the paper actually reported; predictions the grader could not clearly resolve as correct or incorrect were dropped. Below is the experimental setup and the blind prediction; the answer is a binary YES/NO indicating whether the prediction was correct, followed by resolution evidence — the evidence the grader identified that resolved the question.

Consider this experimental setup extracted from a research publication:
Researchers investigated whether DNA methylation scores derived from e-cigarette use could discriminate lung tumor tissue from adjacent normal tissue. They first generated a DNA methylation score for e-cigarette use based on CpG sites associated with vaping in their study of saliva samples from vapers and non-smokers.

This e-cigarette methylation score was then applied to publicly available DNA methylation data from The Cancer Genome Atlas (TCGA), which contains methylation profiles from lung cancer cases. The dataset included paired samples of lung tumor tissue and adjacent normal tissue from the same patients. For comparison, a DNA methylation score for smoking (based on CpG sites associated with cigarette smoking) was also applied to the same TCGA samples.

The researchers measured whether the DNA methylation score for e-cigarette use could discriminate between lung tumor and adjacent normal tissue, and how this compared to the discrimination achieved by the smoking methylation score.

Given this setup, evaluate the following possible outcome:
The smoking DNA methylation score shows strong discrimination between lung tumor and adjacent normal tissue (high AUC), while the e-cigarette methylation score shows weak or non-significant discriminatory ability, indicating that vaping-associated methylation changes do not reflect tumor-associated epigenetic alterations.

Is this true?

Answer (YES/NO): NO